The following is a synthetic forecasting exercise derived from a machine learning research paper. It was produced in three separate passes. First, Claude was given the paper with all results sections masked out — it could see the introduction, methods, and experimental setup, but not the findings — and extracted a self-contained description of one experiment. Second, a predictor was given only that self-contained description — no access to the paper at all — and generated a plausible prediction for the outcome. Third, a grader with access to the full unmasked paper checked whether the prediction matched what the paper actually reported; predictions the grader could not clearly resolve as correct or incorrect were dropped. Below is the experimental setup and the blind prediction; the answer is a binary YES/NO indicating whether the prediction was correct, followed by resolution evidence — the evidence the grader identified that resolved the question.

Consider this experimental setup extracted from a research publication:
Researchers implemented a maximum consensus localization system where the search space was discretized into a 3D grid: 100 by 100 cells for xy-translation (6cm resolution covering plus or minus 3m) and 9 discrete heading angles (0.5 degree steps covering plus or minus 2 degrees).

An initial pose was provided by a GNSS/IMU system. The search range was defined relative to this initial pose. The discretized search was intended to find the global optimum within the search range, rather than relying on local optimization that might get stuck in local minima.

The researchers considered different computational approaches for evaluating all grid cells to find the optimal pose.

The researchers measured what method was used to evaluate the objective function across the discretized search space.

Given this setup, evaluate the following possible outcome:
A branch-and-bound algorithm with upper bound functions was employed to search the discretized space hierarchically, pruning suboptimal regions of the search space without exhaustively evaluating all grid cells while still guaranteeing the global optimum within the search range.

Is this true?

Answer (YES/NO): NO